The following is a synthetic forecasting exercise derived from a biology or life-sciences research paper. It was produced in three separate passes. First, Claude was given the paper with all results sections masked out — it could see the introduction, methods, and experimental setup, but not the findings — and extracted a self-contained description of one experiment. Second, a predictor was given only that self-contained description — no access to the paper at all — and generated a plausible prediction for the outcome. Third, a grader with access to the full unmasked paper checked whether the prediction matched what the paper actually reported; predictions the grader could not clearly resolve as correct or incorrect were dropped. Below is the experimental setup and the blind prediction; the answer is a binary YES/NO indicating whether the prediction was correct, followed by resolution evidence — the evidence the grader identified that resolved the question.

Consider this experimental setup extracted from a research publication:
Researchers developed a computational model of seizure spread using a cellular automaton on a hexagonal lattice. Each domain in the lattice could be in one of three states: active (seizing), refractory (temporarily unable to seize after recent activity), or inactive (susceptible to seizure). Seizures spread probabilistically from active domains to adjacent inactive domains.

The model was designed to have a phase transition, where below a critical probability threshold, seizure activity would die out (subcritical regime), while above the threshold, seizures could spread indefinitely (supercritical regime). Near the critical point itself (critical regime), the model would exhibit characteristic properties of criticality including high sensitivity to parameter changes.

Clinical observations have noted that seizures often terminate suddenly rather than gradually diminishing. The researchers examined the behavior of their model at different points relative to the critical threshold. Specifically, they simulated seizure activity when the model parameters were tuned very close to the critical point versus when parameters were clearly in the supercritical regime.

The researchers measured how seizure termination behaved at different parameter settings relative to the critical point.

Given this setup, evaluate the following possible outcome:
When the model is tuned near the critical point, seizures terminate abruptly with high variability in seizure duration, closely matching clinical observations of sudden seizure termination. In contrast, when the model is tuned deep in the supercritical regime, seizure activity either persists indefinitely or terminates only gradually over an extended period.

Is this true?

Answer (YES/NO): NO